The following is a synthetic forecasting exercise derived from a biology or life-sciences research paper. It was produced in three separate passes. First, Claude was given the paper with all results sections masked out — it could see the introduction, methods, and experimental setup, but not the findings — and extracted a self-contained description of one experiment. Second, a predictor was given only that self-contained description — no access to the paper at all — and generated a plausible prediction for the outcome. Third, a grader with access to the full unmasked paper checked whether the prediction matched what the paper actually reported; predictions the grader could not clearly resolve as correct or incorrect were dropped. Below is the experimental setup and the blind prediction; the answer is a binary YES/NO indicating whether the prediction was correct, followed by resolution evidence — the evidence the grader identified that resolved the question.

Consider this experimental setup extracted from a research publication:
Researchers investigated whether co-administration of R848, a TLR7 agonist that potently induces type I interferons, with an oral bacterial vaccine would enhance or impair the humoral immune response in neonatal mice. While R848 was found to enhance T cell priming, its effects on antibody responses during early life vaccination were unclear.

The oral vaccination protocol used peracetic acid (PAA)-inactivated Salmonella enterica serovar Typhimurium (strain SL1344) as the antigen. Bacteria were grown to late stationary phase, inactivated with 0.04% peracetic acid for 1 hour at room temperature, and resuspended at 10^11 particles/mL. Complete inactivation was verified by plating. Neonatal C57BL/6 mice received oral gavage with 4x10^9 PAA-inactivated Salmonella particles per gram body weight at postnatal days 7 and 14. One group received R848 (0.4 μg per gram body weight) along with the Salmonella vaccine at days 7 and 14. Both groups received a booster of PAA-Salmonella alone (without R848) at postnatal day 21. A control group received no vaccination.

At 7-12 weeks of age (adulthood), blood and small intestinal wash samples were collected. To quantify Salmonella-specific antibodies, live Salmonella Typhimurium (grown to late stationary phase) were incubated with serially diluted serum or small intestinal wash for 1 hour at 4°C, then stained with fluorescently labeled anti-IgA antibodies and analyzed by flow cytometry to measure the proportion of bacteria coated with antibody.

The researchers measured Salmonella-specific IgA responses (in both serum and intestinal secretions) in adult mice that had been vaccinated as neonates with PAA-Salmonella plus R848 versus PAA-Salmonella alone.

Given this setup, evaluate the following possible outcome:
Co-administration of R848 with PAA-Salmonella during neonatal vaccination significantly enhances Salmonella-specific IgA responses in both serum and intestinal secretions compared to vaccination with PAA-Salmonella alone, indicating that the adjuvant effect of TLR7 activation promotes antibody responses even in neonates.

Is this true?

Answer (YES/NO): NO